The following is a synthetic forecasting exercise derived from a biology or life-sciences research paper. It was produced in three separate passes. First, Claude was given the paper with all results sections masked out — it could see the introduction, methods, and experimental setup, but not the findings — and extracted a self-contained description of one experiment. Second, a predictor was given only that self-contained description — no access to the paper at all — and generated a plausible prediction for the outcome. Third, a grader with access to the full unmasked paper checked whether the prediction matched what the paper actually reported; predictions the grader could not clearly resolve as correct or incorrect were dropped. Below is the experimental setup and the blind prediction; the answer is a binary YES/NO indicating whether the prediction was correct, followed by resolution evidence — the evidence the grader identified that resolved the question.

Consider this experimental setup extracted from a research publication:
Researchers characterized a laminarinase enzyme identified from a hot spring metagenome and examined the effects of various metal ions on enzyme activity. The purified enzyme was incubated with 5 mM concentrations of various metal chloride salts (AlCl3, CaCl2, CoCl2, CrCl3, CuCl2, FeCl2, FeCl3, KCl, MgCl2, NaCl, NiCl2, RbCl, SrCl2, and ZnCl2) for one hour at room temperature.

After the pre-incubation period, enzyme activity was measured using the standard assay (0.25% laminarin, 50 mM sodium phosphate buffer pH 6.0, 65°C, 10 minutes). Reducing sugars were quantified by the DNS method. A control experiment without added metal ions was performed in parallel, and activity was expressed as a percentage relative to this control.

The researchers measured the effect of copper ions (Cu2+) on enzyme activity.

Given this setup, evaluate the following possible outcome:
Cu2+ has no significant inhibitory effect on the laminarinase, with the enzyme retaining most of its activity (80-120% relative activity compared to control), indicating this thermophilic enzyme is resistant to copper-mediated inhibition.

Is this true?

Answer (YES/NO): NO